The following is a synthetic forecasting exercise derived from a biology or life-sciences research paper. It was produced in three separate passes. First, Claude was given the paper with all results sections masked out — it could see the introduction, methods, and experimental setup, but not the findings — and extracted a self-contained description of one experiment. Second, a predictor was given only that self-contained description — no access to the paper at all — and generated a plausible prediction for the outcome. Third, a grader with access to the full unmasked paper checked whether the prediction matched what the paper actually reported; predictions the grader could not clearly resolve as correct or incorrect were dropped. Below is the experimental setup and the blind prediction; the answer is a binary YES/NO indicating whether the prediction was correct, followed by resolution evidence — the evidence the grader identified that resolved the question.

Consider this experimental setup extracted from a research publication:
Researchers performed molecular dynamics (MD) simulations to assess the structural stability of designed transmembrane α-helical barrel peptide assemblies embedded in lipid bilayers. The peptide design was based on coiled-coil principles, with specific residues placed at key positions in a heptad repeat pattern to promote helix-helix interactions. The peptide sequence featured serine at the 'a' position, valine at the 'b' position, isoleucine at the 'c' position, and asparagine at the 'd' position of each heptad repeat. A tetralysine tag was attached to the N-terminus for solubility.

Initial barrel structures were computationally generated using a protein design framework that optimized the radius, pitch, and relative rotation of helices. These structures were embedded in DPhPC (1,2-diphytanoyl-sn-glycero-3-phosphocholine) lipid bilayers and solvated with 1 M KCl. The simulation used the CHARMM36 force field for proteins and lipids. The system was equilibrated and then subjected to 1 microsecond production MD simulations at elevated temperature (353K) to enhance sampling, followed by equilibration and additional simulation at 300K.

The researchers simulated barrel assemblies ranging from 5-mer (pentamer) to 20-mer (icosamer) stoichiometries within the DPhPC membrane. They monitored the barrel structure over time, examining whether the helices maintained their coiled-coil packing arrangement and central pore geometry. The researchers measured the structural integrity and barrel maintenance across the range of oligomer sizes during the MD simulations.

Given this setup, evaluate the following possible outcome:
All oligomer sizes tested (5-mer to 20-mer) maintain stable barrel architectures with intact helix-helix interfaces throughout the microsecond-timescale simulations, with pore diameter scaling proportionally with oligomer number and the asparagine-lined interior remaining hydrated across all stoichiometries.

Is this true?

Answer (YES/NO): NO